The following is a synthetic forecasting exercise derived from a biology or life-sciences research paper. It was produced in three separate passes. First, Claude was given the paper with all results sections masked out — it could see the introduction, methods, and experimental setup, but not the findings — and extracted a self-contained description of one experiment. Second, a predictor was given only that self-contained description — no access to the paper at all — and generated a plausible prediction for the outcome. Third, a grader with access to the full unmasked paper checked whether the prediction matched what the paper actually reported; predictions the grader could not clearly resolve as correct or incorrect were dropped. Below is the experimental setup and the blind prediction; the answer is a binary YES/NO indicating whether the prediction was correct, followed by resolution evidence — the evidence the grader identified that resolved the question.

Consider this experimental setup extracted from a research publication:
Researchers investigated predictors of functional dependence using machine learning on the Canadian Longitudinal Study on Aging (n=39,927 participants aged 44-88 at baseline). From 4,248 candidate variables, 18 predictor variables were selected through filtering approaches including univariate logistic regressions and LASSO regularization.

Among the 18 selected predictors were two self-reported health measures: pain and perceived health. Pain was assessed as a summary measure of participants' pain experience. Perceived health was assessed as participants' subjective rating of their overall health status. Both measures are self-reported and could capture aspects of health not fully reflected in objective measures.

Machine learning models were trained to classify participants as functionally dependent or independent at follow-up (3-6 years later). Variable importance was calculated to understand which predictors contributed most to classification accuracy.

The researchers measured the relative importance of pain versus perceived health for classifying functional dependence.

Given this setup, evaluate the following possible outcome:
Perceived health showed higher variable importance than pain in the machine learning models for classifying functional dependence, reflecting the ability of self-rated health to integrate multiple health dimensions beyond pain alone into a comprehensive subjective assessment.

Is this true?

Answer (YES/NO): YES